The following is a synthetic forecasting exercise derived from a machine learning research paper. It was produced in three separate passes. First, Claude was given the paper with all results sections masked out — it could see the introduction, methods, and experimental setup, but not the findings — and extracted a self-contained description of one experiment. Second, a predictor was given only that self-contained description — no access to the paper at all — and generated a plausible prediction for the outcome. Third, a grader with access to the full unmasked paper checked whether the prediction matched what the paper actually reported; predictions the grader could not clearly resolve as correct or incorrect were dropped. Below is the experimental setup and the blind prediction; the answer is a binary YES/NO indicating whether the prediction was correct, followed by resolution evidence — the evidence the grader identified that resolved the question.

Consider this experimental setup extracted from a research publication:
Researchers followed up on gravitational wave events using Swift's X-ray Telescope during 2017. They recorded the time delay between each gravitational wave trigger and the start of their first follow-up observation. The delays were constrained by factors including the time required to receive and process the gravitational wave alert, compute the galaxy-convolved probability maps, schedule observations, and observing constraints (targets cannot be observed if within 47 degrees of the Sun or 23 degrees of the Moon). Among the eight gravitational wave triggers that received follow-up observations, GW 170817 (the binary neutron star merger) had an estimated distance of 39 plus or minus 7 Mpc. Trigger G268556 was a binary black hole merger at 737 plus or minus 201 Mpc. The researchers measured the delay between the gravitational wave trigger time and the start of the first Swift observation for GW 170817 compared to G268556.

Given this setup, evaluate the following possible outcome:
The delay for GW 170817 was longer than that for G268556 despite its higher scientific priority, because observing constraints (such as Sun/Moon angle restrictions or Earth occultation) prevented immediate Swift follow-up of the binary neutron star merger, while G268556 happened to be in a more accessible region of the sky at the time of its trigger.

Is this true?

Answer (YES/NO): NO